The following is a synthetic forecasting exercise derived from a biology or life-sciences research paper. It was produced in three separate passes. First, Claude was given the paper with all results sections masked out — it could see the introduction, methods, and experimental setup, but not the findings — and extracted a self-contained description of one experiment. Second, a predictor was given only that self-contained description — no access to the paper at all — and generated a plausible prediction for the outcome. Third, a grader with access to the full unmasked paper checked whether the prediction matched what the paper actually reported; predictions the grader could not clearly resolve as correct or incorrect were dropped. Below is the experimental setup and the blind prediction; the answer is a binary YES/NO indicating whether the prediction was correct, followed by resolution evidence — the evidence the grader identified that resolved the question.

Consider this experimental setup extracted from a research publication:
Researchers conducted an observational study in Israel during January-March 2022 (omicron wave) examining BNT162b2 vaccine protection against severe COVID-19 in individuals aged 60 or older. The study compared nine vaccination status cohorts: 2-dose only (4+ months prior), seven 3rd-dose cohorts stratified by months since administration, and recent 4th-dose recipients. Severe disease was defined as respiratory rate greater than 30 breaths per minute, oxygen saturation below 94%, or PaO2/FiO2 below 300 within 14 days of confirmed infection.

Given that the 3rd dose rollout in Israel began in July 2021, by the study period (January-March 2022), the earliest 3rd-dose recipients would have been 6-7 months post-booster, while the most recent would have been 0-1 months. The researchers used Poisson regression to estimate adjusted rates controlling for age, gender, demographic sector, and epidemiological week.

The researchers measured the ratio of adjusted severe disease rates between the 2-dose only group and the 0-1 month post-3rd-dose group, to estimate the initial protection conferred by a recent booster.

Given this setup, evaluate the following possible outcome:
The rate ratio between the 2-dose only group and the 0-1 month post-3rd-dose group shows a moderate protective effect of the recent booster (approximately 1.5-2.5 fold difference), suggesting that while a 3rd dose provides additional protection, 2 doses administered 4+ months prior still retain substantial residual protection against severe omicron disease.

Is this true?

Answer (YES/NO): NO